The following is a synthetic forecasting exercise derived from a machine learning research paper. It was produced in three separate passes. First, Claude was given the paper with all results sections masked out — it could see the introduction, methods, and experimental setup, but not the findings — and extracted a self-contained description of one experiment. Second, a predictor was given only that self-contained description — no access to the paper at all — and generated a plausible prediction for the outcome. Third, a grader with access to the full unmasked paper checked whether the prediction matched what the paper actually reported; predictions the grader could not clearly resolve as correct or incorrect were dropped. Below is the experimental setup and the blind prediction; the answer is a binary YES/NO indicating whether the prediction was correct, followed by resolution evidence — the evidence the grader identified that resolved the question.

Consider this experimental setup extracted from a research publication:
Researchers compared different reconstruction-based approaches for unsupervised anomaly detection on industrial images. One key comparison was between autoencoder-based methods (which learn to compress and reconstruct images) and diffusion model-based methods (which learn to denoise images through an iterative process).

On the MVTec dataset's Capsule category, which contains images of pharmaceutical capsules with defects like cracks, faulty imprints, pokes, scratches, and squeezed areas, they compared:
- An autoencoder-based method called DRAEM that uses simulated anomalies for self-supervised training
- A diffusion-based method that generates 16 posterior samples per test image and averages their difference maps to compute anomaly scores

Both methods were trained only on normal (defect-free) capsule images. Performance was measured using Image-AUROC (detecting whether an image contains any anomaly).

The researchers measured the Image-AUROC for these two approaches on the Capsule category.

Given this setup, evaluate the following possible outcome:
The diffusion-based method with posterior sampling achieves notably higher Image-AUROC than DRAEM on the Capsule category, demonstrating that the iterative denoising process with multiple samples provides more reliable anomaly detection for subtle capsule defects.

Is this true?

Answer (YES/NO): NO